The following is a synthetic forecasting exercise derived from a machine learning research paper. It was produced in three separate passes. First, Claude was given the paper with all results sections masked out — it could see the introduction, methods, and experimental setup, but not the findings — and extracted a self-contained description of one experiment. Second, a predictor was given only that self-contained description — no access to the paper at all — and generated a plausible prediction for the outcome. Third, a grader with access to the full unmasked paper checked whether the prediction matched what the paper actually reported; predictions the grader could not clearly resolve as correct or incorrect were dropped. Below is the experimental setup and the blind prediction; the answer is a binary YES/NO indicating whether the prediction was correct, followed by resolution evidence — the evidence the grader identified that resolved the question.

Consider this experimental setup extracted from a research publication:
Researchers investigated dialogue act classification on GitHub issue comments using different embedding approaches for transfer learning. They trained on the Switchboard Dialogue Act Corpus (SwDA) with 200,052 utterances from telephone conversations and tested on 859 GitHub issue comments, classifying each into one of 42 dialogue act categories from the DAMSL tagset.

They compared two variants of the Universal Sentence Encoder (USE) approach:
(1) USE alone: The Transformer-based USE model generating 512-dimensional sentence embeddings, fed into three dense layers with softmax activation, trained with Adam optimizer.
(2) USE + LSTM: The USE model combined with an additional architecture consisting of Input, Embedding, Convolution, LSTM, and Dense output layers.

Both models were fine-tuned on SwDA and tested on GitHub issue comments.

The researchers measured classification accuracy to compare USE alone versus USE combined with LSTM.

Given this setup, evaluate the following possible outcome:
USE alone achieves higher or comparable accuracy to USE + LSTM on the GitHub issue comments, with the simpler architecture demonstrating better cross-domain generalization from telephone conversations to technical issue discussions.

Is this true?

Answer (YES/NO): YES